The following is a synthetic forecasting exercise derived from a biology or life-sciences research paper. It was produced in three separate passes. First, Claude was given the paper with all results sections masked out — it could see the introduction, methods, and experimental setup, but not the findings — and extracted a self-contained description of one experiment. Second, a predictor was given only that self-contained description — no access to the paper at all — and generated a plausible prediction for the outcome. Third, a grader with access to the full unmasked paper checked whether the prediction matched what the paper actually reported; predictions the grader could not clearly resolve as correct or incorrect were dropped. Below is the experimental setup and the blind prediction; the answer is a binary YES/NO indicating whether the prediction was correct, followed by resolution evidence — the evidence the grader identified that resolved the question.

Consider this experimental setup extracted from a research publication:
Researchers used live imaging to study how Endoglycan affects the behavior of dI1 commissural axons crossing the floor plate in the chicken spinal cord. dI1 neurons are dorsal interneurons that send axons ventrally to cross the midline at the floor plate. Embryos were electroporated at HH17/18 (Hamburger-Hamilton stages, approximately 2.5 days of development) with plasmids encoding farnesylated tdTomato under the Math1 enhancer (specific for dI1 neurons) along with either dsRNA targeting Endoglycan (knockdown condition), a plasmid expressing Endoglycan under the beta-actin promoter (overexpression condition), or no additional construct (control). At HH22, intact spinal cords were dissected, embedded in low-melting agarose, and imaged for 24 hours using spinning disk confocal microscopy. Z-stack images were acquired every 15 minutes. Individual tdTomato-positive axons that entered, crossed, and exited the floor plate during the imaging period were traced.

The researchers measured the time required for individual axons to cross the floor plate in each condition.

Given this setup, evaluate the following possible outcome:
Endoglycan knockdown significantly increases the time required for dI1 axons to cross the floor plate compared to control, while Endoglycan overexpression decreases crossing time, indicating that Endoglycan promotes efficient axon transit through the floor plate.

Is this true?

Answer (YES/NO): NO